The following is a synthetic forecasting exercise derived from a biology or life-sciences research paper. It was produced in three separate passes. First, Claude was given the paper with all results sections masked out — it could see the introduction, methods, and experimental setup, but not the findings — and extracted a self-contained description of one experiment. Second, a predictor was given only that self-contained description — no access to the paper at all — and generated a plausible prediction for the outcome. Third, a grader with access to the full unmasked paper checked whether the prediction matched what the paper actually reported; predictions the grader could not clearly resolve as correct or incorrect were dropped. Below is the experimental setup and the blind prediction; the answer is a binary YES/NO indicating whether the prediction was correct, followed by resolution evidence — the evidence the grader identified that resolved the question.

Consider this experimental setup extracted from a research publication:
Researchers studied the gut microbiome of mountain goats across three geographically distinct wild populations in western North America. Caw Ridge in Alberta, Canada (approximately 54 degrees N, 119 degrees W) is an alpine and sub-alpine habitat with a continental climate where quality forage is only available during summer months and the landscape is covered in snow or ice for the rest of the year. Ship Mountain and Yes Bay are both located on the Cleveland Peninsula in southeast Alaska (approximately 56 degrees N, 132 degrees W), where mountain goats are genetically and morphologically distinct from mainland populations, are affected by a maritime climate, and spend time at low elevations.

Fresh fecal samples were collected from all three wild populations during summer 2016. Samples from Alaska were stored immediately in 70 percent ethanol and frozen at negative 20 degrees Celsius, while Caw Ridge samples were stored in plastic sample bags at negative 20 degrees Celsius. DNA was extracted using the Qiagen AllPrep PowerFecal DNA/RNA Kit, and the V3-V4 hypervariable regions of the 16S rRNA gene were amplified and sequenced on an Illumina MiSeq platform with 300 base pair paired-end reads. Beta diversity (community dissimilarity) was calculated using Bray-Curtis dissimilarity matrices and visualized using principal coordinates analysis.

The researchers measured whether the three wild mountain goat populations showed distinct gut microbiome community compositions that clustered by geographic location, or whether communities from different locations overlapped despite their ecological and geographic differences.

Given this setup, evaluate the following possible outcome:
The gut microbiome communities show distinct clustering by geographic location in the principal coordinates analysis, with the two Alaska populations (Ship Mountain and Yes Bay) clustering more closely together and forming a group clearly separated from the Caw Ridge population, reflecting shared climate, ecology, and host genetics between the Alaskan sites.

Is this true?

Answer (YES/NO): NO